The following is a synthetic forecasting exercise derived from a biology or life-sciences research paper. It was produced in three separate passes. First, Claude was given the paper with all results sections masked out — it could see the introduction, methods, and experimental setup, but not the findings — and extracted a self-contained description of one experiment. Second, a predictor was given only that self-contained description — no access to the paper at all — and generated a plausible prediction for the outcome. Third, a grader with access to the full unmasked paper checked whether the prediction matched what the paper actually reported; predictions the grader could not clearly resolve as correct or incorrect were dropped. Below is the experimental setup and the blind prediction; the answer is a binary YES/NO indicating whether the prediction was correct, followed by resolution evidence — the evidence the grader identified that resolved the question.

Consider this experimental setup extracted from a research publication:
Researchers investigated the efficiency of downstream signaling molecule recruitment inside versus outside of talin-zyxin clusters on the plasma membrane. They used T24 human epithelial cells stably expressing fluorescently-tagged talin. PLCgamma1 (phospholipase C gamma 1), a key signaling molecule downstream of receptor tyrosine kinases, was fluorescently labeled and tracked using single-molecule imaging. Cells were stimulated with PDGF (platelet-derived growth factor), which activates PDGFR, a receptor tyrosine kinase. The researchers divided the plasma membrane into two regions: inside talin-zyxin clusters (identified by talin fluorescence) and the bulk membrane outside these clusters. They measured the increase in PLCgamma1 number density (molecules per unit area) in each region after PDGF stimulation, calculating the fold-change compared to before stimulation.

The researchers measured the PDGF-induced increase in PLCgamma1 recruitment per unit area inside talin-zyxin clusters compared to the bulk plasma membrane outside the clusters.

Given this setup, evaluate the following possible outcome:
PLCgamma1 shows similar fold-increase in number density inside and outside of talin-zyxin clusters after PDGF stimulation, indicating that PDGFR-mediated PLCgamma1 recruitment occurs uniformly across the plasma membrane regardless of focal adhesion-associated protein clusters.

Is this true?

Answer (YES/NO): NO